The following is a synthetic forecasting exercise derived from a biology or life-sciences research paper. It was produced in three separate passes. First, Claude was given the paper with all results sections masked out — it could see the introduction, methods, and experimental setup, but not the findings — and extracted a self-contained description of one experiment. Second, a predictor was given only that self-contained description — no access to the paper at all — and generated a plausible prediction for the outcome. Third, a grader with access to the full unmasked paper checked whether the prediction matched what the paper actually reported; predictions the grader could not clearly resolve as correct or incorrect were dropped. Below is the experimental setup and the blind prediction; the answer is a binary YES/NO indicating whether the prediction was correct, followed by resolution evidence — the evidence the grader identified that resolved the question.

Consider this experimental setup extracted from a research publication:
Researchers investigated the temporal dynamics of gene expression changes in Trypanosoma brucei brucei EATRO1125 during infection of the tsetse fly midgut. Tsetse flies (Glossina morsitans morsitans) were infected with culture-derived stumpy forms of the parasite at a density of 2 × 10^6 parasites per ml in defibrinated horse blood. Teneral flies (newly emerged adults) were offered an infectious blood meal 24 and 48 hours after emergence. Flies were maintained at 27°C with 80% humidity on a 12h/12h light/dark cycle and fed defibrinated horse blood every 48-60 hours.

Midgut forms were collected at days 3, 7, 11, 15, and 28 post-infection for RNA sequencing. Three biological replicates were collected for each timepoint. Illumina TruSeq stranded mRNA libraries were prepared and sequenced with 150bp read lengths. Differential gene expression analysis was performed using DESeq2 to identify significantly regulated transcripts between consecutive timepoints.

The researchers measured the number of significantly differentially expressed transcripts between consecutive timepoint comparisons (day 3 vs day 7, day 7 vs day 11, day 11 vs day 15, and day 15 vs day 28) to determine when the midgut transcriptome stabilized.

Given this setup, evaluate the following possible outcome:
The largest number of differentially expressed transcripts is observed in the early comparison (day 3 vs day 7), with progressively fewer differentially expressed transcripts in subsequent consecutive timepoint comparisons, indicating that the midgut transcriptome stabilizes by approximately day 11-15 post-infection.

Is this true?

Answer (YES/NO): YES